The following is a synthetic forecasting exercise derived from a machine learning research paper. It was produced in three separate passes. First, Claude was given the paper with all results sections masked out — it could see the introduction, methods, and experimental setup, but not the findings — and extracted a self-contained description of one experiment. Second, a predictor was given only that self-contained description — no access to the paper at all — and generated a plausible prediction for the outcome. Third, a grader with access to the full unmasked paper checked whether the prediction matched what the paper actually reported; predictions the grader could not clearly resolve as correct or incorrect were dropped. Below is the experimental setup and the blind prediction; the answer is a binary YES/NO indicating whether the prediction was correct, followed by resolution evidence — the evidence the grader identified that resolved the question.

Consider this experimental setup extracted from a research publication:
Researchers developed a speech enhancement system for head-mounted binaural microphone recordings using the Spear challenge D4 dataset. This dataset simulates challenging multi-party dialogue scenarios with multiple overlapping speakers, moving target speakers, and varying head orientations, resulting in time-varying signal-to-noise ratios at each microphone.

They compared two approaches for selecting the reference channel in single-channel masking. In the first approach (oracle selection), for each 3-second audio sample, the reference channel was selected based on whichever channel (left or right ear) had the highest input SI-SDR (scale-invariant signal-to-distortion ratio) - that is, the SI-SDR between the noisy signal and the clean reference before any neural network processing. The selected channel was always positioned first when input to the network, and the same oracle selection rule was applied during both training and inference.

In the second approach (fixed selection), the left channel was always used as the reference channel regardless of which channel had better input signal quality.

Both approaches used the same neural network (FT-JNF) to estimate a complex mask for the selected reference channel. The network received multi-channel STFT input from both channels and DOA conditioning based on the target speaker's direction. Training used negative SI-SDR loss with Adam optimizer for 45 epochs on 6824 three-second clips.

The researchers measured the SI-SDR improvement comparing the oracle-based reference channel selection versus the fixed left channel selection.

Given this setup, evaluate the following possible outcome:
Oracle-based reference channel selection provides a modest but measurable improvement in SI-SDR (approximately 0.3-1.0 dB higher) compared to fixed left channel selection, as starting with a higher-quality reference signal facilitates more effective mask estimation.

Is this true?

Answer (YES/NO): NO